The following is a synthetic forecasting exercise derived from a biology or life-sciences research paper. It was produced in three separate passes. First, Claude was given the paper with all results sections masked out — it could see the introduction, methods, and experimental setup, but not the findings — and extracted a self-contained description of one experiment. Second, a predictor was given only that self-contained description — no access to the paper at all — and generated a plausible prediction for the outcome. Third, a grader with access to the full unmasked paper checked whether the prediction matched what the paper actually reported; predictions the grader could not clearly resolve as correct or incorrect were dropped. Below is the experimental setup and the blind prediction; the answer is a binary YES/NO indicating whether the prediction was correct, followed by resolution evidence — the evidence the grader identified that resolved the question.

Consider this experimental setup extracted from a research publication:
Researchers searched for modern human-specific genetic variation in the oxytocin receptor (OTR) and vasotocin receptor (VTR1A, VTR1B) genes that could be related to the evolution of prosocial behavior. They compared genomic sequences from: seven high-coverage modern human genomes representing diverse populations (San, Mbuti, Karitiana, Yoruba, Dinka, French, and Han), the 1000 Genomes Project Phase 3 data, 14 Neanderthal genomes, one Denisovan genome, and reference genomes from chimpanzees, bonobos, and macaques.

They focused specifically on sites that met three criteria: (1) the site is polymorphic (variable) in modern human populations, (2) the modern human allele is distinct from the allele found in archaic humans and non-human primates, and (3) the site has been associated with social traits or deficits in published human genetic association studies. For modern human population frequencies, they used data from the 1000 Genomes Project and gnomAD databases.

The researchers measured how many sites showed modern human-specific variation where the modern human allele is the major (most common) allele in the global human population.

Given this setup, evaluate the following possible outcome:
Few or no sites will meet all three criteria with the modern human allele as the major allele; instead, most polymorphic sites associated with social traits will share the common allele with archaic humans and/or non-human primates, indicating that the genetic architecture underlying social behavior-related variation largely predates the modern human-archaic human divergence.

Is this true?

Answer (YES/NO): NO